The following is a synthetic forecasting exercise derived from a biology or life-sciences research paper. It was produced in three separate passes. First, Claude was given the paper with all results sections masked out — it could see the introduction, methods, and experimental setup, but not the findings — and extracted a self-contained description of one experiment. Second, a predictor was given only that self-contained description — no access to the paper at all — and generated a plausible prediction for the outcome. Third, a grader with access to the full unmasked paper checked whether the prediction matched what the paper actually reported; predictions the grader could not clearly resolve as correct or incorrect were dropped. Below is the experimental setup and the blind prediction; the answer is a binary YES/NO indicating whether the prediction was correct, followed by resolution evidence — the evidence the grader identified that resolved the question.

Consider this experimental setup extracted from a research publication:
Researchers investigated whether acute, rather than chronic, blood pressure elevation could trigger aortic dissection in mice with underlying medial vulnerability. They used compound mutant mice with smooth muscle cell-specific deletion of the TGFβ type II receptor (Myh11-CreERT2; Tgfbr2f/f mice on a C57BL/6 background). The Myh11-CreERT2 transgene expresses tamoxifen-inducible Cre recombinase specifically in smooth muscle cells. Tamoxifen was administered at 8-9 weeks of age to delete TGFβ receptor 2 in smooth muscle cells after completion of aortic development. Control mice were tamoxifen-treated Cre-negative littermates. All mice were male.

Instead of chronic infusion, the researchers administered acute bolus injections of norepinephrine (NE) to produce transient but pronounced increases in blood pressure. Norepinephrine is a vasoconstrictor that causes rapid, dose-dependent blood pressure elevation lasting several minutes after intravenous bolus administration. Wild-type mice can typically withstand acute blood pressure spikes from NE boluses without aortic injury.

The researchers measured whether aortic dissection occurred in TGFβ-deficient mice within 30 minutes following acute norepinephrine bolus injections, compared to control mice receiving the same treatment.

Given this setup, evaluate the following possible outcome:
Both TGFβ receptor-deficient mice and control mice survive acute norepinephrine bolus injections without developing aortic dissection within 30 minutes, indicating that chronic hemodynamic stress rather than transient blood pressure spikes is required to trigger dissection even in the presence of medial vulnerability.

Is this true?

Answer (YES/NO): NO